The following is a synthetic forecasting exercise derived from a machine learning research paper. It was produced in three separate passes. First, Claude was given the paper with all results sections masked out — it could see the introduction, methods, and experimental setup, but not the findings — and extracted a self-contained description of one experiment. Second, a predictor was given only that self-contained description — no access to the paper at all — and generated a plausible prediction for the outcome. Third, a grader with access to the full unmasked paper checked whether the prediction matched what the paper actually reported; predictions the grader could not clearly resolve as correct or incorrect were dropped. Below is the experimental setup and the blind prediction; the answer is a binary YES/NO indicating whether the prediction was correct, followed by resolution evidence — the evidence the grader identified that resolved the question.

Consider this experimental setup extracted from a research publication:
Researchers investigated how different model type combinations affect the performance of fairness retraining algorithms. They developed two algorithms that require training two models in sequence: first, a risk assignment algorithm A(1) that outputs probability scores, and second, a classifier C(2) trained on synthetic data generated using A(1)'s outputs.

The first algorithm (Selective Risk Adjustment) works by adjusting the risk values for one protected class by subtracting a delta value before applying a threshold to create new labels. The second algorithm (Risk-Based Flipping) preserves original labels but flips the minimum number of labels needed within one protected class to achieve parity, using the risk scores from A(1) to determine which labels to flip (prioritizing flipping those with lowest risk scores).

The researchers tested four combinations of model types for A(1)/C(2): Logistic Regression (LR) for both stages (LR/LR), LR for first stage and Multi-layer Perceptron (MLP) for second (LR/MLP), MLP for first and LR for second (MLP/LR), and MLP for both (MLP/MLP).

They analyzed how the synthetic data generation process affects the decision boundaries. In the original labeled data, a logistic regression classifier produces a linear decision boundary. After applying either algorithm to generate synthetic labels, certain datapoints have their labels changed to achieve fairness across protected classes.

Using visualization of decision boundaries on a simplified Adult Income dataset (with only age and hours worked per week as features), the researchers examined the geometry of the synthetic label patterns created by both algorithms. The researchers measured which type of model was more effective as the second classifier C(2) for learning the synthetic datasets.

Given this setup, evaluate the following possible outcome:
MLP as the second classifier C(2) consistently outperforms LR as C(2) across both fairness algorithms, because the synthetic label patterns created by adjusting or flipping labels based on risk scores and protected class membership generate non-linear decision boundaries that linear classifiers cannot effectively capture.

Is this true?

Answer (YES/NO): NO